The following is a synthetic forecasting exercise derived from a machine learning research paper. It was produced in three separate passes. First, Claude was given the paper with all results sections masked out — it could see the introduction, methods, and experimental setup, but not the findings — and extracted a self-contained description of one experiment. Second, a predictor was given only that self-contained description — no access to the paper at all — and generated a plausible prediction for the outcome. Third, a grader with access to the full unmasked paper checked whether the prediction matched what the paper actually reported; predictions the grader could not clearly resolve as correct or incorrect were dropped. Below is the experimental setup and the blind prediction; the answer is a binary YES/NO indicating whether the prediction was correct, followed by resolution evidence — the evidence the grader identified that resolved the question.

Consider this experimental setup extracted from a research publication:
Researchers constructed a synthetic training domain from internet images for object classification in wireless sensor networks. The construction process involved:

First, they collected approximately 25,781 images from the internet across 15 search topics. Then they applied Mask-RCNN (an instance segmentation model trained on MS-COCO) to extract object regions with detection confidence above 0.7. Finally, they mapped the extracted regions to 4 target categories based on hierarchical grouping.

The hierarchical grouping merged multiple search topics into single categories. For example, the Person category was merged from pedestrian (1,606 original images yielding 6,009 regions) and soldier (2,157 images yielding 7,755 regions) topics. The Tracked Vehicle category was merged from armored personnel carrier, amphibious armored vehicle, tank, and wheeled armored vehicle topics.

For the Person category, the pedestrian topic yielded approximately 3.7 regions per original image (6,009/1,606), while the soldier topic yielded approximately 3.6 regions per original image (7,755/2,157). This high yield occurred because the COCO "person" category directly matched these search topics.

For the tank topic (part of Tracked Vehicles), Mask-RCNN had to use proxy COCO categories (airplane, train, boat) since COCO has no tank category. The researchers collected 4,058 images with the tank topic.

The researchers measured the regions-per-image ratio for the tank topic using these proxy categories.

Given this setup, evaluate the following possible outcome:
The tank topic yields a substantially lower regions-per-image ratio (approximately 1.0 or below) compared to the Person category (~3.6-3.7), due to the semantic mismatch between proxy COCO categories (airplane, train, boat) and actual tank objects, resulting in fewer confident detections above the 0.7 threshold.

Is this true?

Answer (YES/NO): YES